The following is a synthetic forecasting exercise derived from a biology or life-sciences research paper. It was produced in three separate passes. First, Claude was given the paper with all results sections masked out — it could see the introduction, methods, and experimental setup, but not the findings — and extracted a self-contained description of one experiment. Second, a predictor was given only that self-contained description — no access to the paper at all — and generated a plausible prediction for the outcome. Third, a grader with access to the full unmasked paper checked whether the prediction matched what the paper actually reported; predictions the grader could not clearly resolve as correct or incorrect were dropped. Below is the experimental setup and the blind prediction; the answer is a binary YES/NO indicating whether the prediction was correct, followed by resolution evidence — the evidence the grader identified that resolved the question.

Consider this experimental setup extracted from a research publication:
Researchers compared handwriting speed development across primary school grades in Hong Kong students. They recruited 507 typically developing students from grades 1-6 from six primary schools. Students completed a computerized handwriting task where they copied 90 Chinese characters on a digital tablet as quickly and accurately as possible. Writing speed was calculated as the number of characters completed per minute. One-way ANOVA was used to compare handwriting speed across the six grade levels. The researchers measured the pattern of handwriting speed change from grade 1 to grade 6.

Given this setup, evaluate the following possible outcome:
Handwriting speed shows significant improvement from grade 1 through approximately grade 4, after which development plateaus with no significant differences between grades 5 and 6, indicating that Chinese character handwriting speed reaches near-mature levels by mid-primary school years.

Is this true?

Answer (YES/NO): NO